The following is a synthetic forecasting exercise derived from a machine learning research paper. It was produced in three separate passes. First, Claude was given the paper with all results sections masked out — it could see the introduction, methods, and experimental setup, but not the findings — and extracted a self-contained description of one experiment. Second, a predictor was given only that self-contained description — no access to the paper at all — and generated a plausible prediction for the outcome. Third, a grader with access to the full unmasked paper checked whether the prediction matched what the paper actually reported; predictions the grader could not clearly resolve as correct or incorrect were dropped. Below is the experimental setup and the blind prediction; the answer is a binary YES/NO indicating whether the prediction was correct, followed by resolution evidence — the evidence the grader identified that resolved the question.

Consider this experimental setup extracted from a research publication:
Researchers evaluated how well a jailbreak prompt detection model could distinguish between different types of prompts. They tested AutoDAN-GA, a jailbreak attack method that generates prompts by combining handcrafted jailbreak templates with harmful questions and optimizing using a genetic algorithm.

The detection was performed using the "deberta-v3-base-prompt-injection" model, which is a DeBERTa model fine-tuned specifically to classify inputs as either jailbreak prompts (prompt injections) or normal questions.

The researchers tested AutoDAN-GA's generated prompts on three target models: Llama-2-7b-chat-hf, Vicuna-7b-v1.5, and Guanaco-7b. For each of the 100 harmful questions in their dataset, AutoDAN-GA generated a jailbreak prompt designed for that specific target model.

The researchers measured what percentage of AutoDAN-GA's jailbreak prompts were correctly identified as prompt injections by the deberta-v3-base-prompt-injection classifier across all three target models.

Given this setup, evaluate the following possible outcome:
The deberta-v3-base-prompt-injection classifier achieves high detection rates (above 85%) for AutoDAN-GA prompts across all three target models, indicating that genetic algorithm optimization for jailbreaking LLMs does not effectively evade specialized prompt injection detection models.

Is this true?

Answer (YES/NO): YES